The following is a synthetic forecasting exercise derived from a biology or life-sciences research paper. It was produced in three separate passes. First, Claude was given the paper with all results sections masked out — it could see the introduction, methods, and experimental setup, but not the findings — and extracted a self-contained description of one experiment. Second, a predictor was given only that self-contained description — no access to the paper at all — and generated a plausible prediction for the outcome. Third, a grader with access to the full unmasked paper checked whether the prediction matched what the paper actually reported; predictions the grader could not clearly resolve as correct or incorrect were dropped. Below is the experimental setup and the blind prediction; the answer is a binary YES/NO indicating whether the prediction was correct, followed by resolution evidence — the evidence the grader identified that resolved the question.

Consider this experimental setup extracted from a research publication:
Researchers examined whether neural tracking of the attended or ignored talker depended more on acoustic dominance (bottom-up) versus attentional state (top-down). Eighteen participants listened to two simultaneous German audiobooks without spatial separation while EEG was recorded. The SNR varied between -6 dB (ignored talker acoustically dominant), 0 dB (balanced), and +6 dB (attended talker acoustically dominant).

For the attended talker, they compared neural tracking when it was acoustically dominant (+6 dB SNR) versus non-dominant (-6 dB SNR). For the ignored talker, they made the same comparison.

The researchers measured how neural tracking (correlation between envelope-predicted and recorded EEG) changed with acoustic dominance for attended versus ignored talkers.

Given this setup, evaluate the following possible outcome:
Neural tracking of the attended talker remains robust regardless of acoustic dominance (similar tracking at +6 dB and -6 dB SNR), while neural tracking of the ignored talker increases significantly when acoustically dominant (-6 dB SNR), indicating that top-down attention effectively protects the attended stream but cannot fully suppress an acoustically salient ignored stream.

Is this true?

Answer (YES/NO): NO